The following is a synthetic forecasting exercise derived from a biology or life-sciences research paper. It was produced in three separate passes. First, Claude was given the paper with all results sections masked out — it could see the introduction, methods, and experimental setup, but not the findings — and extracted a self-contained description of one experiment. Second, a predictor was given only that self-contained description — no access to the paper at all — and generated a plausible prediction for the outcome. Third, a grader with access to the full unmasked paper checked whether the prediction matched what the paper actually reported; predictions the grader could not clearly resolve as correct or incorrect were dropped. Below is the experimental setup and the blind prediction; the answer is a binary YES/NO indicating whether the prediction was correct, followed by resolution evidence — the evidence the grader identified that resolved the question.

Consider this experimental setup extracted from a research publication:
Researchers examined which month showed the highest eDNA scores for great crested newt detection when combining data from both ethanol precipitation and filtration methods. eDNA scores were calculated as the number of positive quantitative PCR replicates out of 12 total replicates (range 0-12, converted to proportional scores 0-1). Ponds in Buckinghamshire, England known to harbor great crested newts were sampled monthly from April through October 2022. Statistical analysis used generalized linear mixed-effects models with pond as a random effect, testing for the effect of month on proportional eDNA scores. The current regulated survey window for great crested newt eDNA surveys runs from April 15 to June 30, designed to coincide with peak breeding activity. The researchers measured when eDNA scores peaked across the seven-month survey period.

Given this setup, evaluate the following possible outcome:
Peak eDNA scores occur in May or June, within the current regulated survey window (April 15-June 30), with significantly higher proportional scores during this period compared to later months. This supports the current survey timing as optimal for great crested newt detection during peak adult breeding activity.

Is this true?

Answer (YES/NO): NO